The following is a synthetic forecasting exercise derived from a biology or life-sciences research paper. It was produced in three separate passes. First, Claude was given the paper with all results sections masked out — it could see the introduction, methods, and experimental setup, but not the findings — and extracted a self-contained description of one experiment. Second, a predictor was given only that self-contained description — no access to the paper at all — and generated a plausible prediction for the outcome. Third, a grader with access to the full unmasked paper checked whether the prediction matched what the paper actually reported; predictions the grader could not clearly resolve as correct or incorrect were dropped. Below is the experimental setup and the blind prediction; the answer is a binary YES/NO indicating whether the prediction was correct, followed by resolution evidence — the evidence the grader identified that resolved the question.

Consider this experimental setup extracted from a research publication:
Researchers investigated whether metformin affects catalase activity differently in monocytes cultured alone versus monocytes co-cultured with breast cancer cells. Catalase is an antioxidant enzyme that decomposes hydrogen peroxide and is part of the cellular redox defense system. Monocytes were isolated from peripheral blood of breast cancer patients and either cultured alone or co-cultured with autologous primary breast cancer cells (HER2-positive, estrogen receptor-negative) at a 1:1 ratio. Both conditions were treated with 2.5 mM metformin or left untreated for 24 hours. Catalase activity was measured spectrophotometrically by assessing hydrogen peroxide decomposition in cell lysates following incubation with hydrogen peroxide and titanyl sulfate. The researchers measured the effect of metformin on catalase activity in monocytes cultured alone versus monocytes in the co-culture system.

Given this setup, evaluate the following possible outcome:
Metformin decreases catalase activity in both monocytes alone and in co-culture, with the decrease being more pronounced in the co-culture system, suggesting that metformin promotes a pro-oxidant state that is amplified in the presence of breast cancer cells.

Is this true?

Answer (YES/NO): NO